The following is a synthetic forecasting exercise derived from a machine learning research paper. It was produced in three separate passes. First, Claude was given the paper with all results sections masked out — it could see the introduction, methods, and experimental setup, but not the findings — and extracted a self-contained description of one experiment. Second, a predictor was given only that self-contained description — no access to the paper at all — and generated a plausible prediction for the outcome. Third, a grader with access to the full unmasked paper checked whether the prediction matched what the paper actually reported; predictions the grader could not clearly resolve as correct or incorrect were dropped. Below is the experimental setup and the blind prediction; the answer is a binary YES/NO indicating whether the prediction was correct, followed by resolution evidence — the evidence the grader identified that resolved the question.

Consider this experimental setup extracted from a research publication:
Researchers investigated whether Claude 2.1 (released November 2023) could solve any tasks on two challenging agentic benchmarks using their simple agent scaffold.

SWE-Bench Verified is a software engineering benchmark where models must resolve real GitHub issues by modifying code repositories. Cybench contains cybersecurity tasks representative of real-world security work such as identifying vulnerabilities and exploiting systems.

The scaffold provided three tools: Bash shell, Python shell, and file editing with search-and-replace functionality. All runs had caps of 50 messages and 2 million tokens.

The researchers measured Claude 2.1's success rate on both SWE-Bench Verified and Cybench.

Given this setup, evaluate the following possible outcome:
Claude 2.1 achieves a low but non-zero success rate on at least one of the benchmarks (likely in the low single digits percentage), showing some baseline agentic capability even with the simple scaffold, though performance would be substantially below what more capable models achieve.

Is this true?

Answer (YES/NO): YES